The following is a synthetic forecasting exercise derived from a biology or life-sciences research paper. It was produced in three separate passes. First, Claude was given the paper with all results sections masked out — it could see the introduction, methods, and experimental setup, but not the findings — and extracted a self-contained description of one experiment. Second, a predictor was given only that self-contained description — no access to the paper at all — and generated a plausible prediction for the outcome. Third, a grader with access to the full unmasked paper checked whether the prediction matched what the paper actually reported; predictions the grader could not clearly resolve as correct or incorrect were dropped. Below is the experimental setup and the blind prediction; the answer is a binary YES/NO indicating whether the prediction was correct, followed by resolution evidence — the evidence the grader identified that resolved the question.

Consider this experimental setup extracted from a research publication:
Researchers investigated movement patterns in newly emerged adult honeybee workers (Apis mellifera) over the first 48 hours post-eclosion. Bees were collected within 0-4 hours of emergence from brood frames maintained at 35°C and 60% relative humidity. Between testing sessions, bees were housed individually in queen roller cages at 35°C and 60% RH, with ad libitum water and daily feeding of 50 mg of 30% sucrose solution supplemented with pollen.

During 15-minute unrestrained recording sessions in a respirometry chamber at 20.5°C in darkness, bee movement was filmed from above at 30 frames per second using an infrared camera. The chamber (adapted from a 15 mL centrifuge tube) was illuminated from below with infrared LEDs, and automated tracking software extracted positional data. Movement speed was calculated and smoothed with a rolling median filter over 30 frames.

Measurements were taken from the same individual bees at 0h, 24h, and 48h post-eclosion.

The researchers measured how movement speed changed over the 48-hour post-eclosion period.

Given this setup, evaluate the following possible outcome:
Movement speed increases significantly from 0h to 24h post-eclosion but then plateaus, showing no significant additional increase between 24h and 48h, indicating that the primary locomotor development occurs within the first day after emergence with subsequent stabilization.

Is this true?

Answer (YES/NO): NO